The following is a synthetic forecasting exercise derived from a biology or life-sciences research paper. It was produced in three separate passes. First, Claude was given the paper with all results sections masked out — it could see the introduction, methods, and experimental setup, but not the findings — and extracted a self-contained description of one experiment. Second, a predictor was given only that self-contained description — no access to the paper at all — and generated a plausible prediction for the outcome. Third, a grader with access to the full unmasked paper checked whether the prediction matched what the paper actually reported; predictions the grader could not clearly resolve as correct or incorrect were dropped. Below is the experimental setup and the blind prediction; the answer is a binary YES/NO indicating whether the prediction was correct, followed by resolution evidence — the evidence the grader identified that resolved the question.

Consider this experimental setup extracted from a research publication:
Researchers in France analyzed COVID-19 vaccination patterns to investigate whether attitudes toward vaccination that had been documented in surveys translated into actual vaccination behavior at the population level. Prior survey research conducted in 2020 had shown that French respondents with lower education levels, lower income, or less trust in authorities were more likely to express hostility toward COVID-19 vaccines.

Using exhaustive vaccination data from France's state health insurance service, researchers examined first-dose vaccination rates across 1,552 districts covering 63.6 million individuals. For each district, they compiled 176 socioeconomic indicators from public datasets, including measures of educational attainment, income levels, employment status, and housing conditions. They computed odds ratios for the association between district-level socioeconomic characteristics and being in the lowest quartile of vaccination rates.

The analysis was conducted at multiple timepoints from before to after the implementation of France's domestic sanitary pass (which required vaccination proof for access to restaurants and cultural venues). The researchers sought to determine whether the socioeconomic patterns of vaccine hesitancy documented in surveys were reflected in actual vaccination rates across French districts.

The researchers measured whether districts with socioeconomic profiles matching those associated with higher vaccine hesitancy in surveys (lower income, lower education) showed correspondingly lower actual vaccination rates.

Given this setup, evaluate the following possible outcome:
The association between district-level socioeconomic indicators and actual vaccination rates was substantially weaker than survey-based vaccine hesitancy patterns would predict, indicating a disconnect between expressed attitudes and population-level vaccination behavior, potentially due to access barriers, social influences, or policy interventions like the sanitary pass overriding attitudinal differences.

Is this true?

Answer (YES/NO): NO